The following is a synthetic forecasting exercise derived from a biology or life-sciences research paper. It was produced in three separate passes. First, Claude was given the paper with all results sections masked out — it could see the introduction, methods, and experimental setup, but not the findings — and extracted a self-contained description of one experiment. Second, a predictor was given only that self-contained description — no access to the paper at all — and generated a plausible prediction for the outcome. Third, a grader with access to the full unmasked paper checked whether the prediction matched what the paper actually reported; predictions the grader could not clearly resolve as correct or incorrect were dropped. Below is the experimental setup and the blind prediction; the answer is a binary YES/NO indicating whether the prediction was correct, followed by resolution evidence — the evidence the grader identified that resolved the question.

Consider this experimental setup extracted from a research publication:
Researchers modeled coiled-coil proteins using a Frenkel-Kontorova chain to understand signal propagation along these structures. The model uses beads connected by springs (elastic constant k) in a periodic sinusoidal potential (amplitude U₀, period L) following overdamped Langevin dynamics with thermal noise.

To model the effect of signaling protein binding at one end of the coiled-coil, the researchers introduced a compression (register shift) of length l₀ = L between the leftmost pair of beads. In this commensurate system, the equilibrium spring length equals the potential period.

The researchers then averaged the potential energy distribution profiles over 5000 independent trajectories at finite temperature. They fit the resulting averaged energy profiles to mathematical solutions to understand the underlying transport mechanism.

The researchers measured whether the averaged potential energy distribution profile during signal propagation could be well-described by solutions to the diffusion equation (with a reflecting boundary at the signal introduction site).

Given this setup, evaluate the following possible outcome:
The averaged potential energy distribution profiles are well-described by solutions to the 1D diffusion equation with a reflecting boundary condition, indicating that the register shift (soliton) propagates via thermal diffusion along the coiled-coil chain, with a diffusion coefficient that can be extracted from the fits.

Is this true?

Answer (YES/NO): YES